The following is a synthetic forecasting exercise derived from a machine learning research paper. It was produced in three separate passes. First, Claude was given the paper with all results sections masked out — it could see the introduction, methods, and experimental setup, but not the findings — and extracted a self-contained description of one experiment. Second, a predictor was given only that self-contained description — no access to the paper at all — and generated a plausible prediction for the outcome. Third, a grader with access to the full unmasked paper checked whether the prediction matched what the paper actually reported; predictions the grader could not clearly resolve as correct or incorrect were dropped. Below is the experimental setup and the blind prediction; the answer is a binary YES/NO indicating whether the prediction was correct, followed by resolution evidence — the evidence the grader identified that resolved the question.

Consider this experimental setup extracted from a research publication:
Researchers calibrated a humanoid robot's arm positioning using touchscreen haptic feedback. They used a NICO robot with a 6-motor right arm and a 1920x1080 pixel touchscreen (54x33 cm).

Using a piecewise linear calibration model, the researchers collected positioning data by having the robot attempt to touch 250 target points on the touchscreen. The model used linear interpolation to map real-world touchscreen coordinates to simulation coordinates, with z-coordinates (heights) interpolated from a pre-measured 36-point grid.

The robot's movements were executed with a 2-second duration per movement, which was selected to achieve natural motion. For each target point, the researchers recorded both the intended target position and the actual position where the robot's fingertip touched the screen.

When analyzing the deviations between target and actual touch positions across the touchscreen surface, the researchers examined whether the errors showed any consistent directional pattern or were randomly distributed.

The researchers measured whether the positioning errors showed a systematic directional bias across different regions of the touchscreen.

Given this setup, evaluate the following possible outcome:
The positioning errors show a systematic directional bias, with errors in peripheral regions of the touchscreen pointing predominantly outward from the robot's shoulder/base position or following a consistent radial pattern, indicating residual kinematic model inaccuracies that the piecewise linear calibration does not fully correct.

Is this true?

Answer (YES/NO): YES